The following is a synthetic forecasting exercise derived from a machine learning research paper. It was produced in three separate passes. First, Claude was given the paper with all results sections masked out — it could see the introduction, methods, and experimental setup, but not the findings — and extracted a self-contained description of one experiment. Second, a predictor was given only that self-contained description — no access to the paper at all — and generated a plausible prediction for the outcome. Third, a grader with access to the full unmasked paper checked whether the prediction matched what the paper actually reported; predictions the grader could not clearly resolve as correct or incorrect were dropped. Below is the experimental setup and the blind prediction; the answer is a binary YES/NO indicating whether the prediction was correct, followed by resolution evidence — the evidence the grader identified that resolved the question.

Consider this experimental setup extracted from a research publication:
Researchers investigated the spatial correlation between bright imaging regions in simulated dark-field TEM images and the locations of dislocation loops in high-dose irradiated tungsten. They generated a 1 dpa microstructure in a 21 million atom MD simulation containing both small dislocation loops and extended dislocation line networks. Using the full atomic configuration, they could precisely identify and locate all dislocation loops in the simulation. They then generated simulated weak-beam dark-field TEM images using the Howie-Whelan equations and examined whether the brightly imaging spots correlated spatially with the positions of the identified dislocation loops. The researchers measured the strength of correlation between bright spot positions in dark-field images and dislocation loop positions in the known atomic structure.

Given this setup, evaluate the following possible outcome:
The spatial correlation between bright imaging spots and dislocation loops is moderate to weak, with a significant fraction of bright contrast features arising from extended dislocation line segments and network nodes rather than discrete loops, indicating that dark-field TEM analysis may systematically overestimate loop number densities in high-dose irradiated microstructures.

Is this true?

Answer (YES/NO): YES